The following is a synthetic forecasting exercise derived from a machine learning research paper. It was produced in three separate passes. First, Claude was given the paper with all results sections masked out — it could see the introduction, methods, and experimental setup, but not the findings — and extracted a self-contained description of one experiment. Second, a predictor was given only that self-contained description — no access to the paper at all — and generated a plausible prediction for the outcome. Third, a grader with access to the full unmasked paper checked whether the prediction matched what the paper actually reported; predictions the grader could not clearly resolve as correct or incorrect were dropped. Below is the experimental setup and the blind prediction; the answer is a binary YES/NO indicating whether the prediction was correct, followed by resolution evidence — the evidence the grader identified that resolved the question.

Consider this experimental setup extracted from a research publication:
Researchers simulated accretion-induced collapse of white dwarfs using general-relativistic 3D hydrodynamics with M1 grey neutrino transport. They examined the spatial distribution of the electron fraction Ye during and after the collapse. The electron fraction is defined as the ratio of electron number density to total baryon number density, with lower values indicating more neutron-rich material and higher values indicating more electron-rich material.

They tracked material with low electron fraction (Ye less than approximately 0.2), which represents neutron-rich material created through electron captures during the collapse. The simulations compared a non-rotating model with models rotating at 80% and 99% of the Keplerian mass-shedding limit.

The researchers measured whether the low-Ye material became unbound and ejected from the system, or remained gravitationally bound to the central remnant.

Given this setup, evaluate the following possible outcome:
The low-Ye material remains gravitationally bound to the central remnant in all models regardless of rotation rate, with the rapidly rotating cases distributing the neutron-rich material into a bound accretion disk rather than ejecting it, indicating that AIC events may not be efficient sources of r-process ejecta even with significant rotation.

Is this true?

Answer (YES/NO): NO